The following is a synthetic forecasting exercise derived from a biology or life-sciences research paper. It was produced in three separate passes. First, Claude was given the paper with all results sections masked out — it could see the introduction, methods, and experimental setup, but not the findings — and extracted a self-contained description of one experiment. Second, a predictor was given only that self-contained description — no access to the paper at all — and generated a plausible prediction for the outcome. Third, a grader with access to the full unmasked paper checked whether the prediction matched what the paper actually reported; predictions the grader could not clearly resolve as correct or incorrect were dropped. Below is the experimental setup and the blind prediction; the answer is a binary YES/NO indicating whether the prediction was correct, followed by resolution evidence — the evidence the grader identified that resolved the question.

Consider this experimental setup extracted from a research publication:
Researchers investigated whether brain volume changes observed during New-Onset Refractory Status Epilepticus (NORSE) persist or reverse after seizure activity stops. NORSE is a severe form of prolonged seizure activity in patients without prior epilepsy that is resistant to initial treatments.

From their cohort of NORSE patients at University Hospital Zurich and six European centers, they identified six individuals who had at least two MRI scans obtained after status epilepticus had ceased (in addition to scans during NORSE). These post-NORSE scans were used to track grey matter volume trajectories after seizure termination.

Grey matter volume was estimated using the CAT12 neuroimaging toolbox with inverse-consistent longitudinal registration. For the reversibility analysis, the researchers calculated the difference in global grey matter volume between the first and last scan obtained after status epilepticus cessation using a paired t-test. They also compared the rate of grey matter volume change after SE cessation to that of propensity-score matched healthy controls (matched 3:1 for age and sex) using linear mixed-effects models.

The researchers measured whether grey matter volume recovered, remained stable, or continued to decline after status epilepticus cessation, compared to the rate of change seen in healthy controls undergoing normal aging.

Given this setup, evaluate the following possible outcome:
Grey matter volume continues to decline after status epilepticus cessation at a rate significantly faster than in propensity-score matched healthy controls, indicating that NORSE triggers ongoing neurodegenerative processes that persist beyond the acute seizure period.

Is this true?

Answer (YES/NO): NO